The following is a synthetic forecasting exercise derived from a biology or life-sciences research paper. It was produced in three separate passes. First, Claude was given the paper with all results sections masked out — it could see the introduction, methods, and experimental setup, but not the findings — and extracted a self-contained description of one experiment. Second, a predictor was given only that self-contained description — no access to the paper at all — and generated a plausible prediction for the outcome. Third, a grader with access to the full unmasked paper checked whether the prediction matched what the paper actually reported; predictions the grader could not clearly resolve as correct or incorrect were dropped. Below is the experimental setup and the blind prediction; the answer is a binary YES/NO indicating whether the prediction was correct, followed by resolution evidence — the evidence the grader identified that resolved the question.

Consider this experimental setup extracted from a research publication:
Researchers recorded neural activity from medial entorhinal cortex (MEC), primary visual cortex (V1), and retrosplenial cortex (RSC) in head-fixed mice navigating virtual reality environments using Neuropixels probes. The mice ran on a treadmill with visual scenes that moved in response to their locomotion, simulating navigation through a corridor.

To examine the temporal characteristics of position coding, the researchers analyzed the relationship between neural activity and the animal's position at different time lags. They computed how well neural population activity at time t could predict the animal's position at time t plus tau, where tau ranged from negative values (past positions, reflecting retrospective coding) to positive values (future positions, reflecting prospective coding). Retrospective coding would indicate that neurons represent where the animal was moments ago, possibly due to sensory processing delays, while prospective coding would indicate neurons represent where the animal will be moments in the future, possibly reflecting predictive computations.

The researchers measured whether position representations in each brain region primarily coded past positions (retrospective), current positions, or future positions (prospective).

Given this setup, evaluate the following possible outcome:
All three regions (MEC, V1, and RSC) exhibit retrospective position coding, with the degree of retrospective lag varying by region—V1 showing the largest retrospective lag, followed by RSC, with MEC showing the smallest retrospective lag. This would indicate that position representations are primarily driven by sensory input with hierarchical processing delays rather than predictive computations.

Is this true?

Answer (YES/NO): NO